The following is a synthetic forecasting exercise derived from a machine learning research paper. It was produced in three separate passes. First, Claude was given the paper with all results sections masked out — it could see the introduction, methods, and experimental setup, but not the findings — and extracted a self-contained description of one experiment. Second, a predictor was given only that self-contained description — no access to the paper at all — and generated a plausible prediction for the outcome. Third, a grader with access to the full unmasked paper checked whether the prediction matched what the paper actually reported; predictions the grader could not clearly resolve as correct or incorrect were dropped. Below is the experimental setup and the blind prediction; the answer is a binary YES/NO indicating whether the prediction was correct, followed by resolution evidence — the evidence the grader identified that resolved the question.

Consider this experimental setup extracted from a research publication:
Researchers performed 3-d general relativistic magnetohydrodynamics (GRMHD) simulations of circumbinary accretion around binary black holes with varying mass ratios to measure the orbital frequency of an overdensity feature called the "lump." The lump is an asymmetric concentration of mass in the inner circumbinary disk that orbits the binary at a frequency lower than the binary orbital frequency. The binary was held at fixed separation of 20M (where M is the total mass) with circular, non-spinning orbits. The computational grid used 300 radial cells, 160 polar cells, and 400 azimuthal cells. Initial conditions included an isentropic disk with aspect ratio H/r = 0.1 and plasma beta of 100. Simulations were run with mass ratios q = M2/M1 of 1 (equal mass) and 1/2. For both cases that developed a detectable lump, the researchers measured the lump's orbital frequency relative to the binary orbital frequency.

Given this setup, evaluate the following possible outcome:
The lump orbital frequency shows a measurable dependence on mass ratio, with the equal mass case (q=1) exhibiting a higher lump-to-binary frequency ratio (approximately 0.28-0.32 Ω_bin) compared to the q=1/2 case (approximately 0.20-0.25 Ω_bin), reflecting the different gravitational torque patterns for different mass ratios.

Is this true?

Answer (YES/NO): NO